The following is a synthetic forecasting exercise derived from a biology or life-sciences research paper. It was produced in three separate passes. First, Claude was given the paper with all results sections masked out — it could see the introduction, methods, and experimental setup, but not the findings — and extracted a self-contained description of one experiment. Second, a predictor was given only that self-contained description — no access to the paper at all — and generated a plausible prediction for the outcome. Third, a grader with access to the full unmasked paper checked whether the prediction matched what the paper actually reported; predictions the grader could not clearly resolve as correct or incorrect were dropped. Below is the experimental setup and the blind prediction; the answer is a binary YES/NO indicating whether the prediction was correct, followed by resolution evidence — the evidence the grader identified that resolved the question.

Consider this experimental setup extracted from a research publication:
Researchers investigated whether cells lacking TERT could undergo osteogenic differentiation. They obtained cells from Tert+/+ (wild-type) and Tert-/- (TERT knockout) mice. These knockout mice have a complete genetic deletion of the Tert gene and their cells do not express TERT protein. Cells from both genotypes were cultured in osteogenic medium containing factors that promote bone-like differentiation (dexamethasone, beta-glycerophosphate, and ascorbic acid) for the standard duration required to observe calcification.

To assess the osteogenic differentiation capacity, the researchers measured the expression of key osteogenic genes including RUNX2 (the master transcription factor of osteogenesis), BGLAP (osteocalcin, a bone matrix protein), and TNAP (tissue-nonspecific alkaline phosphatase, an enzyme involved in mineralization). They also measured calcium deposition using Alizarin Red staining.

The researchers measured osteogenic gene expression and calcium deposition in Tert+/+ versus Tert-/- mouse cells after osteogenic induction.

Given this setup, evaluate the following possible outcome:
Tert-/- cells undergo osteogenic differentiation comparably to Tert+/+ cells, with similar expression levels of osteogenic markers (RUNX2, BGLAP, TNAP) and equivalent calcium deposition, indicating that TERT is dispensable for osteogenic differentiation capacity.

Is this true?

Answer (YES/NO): NO